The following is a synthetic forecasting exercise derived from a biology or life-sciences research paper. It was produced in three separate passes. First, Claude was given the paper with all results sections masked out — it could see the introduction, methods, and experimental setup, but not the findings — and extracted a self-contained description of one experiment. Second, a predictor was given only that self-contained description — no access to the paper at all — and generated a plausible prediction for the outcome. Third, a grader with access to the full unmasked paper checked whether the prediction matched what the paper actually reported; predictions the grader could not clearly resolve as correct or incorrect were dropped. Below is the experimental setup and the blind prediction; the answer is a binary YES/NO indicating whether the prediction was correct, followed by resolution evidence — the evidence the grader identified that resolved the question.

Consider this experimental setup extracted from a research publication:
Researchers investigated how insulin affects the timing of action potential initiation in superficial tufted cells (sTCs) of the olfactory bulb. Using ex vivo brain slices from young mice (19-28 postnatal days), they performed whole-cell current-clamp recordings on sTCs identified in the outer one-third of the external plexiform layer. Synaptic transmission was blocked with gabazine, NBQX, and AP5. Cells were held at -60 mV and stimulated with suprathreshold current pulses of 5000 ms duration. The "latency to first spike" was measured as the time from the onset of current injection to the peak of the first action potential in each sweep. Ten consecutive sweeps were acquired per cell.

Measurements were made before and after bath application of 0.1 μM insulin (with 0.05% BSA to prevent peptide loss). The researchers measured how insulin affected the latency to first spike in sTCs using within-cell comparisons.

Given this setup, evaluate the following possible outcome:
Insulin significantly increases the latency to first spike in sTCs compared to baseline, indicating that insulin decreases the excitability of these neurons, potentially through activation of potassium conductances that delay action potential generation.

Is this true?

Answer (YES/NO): NO